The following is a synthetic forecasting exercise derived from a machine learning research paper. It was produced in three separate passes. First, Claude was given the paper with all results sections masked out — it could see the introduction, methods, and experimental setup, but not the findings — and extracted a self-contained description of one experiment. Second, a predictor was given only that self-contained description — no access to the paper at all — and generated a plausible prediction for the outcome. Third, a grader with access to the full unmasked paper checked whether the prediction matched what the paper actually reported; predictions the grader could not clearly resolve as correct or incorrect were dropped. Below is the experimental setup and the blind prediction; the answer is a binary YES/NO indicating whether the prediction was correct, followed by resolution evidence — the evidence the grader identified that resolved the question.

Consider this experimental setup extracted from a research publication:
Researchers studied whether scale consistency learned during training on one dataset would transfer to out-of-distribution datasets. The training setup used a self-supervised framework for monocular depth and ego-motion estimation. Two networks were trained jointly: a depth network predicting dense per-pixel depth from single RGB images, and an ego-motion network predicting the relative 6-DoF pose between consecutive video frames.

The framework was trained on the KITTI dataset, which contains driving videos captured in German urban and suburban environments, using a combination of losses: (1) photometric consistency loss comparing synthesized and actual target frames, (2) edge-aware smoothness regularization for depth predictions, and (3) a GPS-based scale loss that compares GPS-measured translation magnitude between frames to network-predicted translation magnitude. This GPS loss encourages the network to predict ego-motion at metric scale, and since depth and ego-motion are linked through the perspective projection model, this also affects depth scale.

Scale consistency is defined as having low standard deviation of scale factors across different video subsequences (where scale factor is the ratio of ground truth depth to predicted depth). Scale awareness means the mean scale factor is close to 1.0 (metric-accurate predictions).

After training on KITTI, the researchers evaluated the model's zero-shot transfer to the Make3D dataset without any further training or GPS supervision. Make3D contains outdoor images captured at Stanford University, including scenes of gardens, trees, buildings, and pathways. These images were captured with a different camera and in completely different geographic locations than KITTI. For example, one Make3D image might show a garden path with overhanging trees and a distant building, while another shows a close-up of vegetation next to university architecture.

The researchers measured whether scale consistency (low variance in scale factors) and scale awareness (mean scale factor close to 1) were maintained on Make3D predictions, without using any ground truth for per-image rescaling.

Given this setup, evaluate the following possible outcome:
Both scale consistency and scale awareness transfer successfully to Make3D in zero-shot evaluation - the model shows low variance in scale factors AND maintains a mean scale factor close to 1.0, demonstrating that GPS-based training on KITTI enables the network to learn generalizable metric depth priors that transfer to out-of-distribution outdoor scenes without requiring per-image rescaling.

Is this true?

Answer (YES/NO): NO